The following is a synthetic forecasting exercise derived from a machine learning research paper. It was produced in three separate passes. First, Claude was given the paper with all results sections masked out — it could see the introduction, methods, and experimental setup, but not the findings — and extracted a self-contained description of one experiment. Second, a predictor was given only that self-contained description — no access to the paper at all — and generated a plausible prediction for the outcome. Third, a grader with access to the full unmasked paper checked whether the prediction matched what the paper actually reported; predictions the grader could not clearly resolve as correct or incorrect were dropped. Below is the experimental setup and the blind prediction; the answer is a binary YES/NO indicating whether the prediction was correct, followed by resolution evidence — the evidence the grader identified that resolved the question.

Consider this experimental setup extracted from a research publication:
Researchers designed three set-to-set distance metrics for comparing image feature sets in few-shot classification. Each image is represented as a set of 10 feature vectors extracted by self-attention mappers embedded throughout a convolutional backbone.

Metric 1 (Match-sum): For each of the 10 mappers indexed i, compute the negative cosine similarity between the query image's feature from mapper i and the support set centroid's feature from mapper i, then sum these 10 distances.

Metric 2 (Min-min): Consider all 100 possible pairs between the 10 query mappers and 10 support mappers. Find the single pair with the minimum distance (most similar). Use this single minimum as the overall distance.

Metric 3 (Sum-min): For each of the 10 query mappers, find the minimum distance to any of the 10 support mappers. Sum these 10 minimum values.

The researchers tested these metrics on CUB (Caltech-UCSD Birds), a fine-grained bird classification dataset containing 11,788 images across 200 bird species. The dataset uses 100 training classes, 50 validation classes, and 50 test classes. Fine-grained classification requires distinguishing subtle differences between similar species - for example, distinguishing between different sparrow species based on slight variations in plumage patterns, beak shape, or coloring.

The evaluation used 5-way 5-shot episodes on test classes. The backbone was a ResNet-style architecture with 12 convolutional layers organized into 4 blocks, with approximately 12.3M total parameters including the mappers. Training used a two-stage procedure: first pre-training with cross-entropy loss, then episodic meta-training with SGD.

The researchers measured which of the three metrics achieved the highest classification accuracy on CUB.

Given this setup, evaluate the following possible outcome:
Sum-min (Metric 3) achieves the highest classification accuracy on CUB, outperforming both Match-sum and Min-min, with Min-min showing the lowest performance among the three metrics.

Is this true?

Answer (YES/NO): NO